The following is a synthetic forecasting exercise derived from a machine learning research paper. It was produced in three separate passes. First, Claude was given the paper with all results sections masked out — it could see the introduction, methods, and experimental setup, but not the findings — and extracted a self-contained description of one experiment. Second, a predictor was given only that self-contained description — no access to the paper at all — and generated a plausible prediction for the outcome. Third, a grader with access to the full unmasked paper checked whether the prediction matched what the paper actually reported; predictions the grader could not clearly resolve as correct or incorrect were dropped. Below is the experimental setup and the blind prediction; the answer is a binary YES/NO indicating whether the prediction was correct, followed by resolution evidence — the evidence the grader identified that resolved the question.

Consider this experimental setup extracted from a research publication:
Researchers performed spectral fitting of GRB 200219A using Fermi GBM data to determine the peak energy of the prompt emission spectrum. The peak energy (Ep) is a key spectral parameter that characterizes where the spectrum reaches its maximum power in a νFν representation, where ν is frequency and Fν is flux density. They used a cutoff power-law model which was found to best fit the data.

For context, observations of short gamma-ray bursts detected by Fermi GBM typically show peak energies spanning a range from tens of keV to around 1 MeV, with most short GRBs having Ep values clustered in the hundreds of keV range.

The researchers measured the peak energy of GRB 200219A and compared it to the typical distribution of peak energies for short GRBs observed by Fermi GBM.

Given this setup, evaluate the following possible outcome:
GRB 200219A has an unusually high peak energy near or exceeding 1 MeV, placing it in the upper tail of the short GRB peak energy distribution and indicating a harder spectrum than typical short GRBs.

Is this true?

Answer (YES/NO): YES